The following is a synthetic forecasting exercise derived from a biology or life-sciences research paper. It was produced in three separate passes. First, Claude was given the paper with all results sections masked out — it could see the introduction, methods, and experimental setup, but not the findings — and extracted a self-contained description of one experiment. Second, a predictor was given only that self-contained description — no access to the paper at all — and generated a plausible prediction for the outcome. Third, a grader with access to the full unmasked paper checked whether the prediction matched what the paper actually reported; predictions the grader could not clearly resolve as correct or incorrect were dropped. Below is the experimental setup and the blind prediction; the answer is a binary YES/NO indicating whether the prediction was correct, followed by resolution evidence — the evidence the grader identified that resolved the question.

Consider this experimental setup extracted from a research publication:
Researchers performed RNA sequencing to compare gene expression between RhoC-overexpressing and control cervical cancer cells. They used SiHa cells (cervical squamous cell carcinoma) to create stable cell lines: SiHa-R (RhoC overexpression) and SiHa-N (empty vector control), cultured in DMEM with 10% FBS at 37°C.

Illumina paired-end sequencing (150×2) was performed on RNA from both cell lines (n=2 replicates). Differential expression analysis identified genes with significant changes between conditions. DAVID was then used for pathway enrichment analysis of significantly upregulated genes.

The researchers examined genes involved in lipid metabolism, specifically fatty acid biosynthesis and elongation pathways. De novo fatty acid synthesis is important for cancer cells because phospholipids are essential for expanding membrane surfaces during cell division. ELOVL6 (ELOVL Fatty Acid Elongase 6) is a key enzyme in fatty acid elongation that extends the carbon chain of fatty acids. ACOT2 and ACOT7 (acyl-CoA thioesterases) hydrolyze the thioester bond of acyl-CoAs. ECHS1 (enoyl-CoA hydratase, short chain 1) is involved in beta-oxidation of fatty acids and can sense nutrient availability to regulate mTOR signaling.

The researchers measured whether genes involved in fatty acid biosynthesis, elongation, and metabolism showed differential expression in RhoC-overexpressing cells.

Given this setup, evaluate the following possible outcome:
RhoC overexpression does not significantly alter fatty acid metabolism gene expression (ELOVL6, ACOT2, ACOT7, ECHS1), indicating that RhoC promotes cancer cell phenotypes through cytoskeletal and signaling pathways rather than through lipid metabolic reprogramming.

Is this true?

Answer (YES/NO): NO